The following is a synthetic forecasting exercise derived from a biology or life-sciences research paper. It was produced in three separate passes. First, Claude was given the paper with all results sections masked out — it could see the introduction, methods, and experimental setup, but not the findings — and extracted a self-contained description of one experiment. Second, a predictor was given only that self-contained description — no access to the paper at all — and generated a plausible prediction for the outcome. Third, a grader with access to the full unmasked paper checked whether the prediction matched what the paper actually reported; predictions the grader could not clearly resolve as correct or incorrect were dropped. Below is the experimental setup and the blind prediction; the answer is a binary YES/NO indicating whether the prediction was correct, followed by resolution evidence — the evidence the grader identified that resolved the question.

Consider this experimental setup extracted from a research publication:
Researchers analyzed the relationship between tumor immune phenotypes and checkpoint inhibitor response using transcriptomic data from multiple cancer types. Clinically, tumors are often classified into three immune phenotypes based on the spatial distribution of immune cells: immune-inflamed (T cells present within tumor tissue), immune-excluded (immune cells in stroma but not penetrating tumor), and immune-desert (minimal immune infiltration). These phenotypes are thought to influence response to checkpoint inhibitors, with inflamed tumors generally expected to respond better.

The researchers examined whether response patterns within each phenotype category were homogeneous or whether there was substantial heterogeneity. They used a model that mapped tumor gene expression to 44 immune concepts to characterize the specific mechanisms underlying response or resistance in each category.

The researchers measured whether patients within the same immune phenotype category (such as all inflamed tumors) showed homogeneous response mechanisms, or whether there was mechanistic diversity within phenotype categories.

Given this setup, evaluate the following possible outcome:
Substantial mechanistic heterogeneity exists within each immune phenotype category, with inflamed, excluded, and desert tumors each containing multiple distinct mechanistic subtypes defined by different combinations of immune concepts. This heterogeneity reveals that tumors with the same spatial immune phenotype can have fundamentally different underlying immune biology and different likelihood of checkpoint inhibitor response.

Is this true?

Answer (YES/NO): YES